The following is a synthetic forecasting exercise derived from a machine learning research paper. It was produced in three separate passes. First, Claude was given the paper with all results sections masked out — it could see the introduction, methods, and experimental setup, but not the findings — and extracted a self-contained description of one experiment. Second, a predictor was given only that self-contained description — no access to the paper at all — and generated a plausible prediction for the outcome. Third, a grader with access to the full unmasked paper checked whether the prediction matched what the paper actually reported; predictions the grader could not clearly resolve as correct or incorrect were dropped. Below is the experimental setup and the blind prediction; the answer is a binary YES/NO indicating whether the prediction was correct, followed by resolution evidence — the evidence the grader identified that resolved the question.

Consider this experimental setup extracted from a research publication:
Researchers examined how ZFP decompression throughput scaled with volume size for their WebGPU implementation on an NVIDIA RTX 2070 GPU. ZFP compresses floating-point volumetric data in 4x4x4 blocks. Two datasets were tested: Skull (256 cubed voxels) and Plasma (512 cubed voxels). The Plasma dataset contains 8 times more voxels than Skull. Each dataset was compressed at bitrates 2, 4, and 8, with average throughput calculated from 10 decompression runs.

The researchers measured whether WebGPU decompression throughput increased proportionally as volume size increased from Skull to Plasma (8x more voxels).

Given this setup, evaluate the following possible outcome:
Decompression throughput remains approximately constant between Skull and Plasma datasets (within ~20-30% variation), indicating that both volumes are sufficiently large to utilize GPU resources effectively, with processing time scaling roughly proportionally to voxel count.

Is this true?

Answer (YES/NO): NO